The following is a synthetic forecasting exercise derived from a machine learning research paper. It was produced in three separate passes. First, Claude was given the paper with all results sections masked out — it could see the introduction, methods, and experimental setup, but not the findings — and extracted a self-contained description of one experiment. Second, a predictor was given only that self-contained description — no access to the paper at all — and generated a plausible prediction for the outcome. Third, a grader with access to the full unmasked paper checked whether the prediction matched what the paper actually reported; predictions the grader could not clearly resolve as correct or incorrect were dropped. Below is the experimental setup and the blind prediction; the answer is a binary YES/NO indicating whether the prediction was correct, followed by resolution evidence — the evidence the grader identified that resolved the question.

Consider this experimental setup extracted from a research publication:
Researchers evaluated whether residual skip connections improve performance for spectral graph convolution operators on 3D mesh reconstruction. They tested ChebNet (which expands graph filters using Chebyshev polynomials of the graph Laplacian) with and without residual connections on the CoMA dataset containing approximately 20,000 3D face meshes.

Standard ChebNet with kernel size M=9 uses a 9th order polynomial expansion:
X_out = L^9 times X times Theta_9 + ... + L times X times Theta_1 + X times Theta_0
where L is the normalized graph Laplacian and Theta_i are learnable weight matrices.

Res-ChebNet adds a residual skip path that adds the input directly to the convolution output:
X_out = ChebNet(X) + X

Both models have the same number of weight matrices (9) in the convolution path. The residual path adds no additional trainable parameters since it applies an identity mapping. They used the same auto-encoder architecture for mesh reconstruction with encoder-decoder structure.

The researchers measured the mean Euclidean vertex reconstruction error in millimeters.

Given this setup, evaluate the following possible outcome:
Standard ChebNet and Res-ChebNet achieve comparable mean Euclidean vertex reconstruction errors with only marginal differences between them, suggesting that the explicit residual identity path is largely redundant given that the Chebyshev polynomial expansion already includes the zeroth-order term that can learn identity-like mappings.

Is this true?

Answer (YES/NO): YES